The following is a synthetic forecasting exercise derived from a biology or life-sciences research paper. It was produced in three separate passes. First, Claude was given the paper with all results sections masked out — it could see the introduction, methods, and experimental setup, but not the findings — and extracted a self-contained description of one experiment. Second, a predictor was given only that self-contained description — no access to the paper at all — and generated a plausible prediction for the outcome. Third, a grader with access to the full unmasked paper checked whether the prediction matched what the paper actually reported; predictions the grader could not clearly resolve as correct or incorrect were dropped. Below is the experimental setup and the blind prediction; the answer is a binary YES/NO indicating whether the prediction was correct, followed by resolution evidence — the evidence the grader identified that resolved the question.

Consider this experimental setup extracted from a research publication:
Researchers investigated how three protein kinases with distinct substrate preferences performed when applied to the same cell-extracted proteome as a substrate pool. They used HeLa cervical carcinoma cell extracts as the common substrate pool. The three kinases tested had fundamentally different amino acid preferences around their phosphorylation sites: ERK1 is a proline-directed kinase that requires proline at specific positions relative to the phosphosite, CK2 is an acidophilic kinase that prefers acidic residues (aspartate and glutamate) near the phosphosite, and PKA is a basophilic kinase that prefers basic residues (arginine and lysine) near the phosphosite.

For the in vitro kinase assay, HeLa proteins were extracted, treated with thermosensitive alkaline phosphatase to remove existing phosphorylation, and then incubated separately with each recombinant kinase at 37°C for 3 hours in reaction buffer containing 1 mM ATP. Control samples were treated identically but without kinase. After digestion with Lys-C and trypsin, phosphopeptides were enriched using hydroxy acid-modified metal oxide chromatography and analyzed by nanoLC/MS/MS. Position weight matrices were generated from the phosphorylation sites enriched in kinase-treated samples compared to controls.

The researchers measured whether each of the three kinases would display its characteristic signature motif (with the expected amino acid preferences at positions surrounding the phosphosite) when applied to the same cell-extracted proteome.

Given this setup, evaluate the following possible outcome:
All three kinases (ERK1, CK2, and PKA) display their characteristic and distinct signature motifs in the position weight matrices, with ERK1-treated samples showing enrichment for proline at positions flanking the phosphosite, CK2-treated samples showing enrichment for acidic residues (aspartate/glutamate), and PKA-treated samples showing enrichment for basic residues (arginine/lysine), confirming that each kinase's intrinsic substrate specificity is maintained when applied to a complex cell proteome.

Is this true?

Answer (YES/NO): YES